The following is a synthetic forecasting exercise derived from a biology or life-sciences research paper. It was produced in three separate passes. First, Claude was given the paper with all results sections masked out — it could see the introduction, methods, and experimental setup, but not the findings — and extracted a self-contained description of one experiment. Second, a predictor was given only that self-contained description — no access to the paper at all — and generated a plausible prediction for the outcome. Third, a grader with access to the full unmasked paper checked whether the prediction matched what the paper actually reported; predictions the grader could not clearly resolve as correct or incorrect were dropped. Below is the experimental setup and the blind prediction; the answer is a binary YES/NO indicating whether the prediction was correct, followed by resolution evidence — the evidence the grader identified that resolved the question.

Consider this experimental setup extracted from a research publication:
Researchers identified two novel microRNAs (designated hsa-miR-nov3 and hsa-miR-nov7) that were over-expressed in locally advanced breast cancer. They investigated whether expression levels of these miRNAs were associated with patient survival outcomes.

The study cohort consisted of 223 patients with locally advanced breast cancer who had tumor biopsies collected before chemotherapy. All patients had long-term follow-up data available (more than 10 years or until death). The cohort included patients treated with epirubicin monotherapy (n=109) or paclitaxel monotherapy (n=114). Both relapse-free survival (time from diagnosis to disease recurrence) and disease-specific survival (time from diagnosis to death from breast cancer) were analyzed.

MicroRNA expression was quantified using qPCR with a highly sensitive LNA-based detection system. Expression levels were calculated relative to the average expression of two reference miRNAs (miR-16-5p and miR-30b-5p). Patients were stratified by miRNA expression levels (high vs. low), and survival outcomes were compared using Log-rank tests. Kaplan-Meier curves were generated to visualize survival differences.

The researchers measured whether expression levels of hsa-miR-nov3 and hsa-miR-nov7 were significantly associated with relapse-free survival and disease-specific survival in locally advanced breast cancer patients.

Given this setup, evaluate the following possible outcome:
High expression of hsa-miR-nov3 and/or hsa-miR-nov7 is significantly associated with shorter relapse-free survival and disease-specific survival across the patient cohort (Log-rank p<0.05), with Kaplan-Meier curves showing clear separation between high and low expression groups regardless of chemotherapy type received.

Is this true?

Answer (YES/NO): NO